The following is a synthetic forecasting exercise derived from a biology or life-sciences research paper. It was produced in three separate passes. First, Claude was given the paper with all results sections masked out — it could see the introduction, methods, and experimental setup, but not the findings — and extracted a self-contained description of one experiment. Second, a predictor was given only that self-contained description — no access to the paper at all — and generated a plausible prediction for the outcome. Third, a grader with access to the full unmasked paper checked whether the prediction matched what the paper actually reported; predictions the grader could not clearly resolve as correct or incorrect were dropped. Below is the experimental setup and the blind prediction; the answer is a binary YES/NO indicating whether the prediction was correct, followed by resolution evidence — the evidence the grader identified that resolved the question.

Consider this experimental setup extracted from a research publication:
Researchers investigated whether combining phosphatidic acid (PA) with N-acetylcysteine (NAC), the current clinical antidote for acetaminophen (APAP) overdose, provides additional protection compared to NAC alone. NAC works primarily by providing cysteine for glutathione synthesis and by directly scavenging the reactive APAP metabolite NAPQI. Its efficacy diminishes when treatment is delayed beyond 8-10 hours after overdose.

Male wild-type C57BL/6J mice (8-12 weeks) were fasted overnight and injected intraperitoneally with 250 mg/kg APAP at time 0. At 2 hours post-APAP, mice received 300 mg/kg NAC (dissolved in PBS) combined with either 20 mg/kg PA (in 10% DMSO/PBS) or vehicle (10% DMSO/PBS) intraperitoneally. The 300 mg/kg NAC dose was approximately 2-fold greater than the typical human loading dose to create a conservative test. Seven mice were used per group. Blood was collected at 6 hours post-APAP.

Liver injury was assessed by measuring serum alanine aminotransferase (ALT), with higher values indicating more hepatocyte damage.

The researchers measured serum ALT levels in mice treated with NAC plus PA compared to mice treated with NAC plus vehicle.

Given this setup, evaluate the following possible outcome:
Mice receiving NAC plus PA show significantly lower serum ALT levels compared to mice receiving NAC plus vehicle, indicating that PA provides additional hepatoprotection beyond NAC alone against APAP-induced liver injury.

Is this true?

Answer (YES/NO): YES